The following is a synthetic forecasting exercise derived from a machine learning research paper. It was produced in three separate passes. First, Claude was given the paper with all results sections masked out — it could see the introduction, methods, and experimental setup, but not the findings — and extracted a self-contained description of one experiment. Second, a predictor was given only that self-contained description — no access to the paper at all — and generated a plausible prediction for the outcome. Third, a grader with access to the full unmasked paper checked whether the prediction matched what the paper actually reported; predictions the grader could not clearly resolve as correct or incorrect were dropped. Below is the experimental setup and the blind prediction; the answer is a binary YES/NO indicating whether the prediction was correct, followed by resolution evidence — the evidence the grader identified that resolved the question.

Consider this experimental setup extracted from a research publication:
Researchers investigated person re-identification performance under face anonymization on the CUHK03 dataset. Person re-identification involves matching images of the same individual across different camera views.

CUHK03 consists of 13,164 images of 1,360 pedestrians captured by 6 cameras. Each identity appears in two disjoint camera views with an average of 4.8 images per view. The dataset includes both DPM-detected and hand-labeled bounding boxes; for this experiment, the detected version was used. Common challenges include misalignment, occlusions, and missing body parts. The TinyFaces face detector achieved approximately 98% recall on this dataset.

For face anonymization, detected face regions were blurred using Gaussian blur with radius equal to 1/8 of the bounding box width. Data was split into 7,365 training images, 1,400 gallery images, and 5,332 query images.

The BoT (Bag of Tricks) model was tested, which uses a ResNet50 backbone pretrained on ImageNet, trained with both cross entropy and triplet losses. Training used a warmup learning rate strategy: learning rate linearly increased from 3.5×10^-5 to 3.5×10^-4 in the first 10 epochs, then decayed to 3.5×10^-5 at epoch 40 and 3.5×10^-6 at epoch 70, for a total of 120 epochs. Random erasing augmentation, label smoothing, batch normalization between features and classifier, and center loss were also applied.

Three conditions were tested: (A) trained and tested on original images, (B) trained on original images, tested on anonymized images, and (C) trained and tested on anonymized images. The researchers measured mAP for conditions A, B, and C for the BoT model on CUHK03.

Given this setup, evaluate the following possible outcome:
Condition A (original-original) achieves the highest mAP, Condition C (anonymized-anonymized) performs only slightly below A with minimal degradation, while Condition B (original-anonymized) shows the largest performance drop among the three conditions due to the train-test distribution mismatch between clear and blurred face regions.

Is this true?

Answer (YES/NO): NO